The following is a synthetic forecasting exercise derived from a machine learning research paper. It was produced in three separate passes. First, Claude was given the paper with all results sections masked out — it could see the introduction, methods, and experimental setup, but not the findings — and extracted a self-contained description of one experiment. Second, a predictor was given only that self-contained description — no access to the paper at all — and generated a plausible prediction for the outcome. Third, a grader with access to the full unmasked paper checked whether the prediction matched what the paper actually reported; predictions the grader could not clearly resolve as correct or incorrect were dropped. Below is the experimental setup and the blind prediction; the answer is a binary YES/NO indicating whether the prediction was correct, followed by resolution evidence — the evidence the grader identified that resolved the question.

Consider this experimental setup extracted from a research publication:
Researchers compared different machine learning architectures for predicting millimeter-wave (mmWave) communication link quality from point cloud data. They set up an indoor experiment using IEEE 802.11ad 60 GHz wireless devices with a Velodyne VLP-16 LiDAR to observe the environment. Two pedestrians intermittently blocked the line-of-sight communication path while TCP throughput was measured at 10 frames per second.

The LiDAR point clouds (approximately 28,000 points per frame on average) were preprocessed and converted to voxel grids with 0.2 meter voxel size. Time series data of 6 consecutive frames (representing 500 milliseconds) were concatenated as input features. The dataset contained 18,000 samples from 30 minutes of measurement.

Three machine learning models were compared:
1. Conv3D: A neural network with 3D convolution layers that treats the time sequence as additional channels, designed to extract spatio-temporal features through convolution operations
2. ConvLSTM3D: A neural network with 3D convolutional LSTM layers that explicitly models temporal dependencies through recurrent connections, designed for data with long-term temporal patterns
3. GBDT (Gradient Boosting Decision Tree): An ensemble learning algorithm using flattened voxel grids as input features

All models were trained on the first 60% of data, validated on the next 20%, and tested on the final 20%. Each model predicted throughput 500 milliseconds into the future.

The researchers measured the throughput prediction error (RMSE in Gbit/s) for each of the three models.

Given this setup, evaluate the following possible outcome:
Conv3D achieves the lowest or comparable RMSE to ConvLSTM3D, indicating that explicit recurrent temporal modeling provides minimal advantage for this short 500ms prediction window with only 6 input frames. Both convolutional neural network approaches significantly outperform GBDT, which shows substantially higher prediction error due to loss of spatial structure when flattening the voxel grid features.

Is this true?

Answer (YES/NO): NO